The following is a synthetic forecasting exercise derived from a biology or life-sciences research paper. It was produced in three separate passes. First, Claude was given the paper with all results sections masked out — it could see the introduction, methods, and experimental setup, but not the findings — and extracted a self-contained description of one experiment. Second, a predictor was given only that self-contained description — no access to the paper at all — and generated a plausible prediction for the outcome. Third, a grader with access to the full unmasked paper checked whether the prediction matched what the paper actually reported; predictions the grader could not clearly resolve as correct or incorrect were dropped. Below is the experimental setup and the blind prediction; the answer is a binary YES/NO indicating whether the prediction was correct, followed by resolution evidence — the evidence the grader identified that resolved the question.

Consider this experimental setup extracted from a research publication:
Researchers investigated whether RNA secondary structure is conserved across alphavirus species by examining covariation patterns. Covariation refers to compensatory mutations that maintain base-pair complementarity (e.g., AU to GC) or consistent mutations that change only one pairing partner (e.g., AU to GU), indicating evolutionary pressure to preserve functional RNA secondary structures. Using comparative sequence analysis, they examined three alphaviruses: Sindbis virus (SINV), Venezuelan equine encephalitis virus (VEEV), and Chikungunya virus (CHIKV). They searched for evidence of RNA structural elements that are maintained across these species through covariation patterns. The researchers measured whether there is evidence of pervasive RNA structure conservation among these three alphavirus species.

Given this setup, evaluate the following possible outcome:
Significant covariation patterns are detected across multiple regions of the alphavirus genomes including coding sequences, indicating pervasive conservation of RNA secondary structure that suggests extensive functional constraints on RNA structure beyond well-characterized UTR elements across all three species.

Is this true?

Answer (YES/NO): NO